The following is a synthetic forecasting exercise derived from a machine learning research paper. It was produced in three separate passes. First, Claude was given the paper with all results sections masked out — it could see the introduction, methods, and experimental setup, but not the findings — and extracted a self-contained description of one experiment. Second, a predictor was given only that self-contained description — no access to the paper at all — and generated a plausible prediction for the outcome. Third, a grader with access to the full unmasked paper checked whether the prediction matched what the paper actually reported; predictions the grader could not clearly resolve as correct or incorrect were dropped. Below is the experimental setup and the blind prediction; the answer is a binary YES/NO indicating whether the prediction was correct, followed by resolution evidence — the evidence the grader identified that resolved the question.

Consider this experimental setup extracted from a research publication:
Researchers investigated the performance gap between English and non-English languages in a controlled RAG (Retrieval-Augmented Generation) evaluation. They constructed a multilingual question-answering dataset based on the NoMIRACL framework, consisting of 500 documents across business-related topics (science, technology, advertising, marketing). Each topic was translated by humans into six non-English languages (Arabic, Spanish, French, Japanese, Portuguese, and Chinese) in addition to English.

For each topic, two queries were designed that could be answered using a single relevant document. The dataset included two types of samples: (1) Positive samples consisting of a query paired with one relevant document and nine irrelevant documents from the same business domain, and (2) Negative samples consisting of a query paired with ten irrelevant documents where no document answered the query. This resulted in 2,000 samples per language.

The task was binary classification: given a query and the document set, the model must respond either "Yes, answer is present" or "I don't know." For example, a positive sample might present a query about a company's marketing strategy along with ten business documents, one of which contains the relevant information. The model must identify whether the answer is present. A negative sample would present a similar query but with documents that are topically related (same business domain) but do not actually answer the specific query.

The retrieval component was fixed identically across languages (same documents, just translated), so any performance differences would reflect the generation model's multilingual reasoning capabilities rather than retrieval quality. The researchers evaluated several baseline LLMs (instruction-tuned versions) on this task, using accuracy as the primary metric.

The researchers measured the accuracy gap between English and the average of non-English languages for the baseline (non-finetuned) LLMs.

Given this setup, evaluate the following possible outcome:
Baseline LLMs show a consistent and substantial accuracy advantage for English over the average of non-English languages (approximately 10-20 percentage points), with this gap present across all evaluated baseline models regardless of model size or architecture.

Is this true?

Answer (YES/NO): NO